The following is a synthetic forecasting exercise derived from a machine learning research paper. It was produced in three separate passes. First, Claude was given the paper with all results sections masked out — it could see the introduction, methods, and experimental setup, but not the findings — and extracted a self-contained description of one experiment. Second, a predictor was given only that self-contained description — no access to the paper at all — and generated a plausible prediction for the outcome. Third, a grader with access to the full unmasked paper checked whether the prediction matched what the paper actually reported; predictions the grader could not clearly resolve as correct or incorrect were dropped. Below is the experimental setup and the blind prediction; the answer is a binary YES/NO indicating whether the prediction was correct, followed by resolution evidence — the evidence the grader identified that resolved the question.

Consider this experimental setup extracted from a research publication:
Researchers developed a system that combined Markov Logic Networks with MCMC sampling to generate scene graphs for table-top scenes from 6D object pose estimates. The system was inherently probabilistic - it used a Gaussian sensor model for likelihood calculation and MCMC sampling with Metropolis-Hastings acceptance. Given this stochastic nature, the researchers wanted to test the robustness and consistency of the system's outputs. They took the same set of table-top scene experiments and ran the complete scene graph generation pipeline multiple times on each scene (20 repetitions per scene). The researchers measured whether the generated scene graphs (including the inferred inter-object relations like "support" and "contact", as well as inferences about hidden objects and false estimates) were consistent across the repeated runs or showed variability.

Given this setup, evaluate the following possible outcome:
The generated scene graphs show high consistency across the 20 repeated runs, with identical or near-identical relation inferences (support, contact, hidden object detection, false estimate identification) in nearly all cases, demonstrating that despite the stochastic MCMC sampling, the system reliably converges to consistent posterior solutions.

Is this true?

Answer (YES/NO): YES